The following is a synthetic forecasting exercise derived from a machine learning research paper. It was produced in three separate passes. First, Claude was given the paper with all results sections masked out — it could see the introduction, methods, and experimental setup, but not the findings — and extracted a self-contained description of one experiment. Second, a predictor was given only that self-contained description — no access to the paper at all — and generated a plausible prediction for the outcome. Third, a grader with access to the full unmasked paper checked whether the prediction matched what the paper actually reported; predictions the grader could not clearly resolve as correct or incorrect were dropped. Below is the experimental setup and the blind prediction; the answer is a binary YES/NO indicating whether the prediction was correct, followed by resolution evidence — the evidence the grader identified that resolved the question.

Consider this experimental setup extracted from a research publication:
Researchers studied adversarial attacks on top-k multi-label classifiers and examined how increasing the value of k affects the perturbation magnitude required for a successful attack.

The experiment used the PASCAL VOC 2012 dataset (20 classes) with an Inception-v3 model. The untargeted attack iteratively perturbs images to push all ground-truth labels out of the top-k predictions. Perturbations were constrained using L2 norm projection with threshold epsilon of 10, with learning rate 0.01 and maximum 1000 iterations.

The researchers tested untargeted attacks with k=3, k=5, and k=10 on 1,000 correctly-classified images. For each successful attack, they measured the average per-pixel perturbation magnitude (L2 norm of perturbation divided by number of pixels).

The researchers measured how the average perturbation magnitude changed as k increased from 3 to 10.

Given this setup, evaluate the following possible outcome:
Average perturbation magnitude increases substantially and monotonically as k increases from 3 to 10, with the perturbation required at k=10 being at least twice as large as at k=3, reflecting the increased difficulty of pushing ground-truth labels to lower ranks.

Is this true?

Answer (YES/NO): NO